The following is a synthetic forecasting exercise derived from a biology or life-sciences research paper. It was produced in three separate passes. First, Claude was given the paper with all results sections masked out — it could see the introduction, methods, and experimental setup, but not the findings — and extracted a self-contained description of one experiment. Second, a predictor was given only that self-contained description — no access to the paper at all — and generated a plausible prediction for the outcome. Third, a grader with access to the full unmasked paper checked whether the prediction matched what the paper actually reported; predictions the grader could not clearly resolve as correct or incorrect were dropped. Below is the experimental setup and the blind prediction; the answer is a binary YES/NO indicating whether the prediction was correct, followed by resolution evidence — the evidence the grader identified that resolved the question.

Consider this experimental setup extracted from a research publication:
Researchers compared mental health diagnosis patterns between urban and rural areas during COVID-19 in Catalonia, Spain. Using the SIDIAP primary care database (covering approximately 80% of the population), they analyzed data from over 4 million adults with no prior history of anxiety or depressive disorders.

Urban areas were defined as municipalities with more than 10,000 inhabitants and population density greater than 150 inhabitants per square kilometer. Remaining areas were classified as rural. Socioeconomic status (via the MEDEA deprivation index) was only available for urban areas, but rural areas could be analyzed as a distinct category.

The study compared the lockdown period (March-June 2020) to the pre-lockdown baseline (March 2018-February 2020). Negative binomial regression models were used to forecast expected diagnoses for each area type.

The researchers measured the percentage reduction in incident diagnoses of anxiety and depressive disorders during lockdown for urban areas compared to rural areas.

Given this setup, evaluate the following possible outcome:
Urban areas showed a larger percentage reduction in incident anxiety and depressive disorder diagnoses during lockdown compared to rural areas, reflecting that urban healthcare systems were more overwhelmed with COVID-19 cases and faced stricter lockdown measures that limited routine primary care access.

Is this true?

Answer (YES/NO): YES